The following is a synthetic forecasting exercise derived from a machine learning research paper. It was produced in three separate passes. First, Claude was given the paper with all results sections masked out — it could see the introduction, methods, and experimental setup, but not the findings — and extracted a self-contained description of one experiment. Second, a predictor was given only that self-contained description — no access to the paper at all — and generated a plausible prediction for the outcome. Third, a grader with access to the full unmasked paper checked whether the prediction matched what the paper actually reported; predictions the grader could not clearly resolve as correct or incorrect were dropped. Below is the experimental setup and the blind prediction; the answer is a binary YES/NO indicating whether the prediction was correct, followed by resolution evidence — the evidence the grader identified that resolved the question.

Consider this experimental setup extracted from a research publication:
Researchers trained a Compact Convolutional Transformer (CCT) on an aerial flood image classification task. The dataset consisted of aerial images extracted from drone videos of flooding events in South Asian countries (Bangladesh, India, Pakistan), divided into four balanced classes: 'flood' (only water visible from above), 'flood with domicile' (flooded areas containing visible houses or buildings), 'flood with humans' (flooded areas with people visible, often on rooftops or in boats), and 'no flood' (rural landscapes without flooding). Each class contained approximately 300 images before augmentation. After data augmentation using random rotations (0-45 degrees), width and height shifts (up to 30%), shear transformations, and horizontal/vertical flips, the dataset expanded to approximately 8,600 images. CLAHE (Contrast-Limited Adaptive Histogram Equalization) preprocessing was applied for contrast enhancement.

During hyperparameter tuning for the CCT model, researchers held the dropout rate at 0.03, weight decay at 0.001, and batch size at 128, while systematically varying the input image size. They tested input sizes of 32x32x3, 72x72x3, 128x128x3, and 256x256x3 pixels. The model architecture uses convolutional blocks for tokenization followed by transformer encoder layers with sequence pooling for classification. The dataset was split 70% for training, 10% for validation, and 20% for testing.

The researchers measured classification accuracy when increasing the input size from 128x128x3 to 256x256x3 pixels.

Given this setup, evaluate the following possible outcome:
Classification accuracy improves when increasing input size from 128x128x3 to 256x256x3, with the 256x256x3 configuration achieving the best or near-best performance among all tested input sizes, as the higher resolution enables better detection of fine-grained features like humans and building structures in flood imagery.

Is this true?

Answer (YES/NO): NO